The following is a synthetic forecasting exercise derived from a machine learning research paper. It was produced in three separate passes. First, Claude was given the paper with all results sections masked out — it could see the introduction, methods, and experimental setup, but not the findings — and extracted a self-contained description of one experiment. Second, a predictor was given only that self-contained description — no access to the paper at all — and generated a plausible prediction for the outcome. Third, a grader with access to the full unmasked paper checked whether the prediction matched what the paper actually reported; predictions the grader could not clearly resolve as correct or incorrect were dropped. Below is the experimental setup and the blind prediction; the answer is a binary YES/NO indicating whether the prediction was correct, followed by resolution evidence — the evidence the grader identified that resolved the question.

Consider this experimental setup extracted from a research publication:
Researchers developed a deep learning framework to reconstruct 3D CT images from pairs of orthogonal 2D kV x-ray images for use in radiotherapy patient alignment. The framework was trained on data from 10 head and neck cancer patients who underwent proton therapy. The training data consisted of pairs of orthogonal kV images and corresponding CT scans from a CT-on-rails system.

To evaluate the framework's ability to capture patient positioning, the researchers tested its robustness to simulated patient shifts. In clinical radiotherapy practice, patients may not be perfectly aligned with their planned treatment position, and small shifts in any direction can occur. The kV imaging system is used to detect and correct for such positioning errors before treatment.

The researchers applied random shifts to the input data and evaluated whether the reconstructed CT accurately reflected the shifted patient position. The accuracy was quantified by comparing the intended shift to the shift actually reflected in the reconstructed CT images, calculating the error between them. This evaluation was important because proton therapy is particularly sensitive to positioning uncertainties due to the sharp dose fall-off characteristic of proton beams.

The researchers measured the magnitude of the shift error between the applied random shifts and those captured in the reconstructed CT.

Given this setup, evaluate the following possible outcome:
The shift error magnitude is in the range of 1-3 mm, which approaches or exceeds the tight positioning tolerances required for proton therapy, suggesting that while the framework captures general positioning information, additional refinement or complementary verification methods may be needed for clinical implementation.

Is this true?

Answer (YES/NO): NO